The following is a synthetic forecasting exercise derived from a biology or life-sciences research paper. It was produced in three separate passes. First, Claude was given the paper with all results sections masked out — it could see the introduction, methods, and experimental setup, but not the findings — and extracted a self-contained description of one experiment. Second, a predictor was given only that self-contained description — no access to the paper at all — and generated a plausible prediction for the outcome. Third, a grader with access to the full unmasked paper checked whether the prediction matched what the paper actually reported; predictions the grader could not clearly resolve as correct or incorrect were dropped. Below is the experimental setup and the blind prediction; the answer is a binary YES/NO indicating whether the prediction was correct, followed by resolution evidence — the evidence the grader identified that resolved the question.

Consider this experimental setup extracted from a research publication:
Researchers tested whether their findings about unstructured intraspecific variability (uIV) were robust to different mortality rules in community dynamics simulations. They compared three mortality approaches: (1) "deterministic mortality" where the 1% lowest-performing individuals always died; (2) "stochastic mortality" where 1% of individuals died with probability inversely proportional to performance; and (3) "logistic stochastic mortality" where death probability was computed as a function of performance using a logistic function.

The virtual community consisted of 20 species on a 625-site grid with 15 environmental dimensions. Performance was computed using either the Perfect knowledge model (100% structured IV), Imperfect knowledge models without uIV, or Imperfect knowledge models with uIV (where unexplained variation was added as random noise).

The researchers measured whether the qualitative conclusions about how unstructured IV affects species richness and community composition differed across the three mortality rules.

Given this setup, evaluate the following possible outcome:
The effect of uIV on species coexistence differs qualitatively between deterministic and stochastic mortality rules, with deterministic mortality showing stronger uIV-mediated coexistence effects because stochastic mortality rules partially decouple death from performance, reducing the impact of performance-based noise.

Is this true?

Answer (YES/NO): NO